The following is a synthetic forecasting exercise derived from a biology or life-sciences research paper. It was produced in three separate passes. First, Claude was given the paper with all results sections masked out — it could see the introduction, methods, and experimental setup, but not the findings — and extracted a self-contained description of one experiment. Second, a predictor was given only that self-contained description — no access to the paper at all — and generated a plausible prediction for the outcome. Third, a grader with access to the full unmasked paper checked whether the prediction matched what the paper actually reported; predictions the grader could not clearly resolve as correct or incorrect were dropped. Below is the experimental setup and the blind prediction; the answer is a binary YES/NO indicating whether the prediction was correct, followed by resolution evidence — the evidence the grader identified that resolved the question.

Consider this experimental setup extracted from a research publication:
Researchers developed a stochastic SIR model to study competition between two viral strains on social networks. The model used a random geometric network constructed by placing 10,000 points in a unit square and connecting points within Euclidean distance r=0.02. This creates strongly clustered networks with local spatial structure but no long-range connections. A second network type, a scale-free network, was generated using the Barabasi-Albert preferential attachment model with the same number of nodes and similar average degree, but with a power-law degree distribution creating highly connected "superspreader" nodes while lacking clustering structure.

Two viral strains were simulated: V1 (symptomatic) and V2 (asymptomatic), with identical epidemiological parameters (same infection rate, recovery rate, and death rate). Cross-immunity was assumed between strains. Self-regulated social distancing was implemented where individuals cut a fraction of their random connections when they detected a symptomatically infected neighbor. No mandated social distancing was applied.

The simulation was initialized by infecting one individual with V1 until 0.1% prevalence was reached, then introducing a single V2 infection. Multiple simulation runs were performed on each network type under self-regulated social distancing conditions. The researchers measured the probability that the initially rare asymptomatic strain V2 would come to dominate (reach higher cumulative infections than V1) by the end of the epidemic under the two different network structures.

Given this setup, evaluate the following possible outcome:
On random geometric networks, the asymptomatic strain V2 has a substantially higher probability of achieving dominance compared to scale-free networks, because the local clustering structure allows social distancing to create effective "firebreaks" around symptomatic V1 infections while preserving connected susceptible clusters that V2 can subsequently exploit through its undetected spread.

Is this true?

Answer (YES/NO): YES